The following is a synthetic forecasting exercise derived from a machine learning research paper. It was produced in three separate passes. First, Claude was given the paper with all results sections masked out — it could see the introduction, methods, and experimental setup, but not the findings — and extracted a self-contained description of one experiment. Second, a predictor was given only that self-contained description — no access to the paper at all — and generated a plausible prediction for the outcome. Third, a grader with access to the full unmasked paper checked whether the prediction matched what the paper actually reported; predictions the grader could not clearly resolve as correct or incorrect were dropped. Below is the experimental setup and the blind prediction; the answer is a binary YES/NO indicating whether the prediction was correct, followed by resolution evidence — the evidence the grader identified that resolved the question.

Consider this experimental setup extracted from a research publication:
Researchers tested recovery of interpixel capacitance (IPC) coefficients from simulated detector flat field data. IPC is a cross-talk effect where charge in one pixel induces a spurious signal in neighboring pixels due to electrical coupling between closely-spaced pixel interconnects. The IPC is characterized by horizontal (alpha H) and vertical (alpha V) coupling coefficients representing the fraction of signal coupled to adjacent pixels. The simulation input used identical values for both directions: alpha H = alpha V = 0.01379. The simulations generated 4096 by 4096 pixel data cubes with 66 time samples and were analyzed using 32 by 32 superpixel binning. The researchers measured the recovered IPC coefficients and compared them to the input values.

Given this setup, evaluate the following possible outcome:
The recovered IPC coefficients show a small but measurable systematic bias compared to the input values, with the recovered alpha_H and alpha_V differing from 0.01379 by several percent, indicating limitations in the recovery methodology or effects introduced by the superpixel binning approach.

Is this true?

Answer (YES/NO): NO